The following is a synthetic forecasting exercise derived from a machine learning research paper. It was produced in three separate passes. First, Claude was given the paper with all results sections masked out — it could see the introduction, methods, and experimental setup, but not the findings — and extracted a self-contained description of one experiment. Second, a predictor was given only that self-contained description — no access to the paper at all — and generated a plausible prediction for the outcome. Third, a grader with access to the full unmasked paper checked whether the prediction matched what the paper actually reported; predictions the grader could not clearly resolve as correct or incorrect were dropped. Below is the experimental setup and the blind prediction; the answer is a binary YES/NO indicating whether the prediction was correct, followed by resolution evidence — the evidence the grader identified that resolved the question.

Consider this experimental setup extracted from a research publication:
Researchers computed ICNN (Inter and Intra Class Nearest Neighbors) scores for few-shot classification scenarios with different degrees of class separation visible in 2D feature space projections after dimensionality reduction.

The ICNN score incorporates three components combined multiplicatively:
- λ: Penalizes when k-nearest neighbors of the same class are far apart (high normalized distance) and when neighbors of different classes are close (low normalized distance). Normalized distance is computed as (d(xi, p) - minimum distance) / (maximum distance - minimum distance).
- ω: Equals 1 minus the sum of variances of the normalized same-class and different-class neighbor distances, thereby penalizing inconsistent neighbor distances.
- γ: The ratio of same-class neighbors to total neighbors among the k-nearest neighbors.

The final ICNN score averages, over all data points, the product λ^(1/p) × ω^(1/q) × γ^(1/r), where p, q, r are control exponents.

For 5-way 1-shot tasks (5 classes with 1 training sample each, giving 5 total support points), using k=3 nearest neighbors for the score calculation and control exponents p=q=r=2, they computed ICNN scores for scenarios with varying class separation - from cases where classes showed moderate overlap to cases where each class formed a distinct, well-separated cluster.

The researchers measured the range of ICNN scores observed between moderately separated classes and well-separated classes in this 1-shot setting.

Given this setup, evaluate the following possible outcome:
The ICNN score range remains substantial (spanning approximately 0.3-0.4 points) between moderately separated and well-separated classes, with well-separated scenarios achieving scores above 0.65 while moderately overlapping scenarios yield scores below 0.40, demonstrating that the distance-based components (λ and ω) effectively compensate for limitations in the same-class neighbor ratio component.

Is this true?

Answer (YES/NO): NO